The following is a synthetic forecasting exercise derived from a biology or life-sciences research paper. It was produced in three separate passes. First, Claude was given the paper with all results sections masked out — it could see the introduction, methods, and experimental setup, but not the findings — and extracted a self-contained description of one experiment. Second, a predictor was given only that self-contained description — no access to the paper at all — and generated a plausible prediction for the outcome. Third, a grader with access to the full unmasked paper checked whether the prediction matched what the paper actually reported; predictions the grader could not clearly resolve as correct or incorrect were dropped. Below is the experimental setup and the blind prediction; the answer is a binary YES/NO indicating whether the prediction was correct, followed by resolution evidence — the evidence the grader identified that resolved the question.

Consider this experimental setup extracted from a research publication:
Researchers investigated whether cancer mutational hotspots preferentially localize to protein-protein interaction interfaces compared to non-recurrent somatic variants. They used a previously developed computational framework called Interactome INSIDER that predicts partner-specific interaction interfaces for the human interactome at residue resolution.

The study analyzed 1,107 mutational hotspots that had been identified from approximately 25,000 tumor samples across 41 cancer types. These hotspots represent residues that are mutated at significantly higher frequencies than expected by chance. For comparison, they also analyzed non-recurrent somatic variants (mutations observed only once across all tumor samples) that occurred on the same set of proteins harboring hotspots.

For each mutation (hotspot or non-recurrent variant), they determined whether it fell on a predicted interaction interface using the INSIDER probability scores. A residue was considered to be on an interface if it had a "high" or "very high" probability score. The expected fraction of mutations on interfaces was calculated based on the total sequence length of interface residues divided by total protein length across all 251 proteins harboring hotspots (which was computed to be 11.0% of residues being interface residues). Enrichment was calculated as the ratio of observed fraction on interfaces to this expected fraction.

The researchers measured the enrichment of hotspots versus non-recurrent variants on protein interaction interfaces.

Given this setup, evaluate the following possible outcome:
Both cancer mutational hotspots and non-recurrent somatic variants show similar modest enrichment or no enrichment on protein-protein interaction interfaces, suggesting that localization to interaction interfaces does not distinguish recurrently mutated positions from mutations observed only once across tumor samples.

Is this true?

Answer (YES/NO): NO